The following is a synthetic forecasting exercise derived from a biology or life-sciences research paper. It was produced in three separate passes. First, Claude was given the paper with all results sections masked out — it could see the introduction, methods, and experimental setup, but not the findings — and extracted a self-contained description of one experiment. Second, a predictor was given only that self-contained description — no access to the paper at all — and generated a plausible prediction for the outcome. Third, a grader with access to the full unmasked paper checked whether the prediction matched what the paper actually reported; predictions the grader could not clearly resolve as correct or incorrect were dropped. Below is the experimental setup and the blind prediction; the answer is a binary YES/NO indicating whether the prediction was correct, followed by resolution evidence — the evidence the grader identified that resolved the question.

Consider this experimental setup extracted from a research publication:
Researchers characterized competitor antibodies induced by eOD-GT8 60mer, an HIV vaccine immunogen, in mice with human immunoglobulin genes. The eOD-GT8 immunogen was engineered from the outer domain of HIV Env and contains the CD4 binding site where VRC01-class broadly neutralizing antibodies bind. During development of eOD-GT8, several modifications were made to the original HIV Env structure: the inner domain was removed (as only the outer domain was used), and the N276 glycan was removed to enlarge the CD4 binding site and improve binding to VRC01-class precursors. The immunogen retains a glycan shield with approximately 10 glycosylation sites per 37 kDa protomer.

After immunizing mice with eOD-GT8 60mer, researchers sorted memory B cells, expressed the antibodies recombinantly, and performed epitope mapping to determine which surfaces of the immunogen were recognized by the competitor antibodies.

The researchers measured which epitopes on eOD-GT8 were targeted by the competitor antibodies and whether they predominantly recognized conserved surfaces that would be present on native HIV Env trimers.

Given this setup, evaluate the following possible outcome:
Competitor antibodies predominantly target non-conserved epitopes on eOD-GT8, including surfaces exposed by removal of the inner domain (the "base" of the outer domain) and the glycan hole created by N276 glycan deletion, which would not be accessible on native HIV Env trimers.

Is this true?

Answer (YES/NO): YES